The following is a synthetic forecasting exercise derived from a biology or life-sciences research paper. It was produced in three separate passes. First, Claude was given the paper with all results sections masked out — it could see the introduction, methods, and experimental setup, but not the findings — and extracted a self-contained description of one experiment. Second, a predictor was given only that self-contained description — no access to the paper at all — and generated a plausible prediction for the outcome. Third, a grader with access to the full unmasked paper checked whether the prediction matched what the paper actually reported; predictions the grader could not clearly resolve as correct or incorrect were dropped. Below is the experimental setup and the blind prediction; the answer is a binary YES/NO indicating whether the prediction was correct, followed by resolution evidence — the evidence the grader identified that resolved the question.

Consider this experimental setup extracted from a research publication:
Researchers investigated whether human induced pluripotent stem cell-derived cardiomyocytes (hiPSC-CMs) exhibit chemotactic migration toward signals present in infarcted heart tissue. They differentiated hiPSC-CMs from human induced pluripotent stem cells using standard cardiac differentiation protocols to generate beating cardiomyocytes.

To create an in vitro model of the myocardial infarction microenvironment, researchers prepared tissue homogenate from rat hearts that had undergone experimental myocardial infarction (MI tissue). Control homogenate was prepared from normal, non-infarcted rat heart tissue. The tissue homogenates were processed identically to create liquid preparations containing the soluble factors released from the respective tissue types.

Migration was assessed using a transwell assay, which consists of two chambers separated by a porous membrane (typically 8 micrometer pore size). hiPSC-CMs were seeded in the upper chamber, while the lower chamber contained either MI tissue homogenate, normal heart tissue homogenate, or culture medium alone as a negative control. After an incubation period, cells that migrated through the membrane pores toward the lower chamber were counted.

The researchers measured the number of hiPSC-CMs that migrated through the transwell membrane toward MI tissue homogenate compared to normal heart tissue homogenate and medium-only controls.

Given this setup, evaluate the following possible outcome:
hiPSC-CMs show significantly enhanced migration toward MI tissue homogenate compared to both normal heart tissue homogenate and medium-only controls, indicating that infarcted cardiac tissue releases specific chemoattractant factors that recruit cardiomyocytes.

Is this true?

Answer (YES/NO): YES